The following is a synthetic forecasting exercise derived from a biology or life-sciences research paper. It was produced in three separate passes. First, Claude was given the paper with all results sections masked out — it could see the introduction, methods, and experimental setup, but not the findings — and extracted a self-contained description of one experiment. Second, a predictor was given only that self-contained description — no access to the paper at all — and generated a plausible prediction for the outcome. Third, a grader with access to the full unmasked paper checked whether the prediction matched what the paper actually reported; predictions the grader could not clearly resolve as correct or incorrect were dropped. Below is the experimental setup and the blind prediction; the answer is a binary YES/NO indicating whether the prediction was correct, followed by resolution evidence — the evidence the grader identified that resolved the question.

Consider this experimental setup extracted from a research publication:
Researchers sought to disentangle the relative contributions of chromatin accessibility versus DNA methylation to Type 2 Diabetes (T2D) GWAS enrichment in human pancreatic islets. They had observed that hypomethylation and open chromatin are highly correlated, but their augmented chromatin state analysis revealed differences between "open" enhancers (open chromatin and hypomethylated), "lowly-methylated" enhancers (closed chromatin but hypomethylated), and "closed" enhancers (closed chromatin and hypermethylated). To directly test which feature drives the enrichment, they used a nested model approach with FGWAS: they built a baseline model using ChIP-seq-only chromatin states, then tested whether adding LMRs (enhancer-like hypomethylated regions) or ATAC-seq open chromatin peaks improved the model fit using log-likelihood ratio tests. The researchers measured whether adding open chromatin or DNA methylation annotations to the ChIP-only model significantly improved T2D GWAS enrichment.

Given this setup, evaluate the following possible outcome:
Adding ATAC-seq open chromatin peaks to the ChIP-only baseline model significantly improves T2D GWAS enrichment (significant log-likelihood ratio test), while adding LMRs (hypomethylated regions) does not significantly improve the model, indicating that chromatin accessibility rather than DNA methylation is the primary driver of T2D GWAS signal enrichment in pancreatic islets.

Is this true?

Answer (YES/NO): NO